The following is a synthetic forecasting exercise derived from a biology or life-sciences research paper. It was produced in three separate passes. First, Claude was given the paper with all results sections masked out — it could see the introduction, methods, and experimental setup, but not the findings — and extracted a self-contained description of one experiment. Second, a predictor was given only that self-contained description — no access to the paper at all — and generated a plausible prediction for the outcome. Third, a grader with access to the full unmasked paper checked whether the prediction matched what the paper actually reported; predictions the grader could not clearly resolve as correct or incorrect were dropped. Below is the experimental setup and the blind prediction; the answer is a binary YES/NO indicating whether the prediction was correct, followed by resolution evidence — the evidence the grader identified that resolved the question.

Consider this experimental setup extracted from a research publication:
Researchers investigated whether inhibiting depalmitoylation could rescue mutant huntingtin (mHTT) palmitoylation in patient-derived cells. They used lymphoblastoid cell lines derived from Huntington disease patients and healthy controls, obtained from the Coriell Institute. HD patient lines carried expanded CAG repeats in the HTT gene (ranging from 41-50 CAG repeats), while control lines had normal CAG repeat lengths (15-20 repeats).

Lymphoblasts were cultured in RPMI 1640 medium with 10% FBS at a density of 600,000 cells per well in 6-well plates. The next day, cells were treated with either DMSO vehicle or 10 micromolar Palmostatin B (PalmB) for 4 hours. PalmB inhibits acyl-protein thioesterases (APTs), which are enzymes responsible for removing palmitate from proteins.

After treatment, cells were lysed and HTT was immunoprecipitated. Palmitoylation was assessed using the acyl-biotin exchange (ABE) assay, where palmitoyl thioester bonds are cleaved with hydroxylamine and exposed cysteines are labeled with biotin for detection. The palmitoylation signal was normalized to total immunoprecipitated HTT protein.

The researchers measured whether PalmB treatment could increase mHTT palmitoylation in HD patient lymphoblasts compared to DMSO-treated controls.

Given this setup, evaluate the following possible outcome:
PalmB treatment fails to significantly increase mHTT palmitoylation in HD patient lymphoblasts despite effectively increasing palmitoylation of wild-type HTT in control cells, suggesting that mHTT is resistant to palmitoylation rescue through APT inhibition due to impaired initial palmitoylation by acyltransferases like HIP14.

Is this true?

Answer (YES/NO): NO